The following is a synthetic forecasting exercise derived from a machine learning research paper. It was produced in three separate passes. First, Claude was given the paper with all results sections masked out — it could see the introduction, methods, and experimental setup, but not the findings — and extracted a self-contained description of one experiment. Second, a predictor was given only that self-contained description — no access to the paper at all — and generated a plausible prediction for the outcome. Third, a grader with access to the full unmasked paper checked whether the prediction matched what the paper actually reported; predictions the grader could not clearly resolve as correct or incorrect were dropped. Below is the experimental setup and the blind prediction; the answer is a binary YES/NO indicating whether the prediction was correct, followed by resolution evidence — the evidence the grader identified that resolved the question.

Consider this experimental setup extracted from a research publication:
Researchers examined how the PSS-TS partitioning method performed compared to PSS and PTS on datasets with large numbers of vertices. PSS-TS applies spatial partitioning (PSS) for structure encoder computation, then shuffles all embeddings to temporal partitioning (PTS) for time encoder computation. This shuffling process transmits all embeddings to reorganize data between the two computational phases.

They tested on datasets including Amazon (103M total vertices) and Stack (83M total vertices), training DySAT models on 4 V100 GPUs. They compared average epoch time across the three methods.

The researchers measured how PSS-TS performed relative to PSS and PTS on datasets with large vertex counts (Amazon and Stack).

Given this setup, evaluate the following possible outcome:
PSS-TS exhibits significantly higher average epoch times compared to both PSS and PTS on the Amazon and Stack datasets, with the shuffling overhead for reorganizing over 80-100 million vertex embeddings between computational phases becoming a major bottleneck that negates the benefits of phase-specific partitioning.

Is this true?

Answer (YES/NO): YES